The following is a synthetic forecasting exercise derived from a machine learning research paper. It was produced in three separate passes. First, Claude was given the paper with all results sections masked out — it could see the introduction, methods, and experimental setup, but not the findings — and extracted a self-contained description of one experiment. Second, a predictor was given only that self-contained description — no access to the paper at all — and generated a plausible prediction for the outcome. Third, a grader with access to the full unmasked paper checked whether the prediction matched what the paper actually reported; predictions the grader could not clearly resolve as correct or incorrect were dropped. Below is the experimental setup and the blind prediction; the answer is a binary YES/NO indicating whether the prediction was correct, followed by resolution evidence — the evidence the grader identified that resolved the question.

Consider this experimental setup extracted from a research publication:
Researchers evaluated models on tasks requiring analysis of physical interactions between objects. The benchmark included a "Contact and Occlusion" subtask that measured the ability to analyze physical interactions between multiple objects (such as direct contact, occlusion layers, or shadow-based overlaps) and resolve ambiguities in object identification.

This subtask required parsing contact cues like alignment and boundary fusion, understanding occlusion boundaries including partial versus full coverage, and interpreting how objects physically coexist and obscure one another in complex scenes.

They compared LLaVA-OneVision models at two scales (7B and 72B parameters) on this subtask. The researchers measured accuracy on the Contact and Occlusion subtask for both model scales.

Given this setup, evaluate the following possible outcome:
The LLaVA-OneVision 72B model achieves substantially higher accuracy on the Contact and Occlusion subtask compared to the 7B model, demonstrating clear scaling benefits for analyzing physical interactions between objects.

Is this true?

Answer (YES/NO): YES